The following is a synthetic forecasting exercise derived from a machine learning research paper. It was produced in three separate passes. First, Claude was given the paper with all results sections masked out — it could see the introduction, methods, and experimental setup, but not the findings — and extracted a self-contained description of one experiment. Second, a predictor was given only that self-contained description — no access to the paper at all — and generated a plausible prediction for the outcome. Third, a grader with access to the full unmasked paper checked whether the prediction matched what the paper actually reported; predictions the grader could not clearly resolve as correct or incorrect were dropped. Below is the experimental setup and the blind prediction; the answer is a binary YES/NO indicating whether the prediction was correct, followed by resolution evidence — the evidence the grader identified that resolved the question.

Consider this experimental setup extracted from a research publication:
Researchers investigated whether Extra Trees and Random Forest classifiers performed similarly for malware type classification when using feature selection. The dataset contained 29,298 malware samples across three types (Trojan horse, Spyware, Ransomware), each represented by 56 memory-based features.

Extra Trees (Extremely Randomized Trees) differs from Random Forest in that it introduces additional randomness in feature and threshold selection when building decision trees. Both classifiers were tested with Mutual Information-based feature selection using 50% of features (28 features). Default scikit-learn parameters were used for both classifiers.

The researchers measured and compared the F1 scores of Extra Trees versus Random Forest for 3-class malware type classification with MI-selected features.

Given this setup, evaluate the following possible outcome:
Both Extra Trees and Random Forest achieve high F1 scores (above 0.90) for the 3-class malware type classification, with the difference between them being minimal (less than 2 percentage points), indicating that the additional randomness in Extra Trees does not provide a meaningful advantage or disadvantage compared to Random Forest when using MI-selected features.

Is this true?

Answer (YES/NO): NO